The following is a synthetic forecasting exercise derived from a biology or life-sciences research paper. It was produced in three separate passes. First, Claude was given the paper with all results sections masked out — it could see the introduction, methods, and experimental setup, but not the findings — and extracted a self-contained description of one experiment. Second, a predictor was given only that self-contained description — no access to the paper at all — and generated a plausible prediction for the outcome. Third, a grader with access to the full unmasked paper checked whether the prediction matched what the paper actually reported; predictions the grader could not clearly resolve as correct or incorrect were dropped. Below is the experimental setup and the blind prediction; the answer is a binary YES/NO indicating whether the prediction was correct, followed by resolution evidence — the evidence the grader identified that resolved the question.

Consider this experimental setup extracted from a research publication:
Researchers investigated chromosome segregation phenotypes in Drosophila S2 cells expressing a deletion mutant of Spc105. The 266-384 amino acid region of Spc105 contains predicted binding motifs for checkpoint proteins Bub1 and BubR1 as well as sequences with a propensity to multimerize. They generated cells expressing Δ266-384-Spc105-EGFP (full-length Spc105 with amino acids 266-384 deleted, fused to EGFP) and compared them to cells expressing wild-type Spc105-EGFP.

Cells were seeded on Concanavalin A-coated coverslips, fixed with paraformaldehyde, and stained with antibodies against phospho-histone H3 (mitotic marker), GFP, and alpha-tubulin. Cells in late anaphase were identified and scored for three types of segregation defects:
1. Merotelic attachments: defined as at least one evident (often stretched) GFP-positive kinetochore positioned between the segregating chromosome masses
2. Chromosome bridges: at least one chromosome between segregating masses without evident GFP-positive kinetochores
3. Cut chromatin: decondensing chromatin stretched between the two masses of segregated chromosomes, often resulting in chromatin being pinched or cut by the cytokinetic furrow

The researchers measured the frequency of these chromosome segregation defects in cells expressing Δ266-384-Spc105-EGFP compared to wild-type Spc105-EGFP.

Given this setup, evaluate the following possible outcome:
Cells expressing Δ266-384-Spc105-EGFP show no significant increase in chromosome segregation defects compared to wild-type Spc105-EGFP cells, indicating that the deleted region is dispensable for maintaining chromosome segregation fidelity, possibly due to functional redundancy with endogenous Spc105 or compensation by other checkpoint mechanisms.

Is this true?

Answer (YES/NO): NO